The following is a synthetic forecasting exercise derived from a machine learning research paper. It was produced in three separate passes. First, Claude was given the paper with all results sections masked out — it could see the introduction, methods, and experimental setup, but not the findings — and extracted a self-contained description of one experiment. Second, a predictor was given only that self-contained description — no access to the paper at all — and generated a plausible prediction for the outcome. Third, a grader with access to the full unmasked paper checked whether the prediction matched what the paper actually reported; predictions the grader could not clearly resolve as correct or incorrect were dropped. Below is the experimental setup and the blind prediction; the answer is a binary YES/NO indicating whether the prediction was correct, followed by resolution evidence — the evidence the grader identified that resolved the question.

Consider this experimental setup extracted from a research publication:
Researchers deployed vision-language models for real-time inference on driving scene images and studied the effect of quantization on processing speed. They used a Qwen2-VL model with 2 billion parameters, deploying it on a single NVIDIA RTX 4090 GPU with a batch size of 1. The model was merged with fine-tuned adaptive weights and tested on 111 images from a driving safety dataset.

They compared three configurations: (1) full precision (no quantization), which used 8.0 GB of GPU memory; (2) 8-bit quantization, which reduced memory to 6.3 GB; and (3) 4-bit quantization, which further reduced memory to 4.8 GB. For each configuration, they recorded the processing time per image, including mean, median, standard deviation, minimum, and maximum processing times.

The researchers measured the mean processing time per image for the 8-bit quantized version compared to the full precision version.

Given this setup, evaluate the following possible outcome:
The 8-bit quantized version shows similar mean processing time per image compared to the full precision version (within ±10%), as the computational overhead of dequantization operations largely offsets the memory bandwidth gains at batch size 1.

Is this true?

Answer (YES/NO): NO